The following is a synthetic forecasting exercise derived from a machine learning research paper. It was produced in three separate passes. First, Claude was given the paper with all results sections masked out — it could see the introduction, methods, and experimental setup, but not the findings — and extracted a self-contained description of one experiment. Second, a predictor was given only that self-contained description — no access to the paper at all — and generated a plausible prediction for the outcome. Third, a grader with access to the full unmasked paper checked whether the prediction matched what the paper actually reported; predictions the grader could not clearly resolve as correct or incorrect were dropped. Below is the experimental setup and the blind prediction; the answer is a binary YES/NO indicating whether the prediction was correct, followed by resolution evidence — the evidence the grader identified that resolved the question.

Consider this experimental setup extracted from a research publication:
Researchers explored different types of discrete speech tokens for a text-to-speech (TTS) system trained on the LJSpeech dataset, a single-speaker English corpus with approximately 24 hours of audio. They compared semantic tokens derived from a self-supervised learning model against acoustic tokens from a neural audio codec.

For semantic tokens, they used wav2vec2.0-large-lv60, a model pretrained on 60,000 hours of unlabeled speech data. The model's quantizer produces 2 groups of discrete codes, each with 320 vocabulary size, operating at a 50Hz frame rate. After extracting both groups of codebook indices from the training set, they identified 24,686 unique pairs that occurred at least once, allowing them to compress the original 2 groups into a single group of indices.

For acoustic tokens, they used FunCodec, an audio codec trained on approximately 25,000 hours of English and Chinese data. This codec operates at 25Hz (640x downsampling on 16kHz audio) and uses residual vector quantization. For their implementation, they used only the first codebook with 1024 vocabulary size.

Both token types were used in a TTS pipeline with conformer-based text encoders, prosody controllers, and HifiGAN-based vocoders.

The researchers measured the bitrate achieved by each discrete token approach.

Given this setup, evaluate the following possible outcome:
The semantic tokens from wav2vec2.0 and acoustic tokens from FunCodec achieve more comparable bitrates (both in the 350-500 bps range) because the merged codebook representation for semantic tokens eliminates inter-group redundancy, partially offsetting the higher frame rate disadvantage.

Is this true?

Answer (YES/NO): NO